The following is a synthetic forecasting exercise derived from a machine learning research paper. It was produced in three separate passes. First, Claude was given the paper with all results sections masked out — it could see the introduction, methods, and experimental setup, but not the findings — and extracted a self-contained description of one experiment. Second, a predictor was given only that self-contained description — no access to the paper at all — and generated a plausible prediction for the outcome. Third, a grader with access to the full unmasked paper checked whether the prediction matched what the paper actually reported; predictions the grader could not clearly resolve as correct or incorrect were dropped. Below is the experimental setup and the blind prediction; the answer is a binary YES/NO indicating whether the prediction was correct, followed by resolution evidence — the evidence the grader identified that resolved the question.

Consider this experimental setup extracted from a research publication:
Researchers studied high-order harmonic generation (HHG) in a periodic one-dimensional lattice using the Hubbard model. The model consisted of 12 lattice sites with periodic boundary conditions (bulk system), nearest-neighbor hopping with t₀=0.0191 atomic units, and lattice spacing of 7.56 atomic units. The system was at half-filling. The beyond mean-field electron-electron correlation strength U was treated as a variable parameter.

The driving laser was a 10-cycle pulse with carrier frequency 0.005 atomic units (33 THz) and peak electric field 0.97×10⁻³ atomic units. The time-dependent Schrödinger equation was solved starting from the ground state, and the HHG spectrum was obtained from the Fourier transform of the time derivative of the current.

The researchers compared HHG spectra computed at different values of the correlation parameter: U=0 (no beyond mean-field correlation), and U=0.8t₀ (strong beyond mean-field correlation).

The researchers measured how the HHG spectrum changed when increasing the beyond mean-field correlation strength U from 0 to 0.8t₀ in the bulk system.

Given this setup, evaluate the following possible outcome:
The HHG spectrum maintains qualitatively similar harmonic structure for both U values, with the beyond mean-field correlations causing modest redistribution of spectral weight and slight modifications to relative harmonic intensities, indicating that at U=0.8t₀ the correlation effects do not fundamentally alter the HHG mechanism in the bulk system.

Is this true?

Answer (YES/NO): NO